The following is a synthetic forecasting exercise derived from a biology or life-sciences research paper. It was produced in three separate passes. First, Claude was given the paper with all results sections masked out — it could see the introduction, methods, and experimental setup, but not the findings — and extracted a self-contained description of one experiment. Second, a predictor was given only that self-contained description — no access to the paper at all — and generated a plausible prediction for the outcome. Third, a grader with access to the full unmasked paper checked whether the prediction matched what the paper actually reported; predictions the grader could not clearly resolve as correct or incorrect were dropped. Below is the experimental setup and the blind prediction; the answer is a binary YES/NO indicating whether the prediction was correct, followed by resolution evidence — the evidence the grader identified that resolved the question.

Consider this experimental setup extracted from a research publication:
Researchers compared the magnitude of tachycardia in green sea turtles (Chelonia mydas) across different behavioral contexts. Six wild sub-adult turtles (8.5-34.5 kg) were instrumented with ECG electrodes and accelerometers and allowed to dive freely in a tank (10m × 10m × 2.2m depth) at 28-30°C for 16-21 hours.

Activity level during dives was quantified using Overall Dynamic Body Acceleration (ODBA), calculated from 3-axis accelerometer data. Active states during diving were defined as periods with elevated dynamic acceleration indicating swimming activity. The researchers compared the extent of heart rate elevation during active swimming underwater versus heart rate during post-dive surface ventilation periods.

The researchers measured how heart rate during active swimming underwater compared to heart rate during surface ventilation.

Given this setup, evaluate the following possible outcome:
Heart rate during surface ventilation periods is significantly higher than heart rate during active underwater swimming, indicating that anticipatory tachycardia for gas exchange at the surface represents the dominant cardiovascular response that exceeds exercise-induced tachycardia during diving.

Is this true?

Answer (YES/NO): YES